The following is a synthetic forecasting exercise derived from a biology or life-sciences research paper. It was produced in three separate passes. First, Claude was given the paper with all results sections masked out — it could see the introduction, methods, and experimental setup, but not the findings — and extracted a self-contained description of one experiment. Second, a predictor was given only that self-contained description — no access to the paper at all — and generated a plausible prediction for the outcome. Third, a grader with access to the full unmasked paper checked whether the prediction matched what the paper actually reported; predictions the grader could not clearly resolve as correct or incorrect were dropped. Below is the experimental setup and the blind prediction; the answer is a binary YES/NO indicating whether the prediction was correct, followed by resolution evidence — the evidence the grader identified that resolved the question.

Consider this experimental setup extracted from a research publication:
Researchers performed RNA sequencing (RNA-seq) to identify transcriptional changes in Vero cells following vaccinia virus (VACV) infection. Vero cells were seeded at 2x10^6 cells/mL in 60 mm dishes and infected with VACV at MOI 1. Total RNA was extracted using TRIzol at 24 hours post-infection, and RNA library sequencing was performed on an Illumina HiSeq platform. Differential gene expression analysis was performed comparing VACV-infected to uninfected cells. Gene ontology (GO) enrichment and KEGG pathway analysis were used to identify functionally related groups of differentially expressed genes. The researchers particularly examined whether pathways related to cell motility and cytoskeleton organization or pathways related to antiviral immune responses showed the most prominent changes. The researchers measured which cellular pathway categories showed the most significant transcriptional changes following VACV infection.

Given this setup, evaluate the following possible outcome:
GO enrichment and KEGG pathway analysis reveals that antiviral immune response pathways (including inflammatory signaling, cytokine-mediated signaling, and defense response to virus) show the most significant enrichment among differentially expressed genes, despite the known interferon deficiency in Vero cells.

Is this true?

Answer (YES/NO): NO